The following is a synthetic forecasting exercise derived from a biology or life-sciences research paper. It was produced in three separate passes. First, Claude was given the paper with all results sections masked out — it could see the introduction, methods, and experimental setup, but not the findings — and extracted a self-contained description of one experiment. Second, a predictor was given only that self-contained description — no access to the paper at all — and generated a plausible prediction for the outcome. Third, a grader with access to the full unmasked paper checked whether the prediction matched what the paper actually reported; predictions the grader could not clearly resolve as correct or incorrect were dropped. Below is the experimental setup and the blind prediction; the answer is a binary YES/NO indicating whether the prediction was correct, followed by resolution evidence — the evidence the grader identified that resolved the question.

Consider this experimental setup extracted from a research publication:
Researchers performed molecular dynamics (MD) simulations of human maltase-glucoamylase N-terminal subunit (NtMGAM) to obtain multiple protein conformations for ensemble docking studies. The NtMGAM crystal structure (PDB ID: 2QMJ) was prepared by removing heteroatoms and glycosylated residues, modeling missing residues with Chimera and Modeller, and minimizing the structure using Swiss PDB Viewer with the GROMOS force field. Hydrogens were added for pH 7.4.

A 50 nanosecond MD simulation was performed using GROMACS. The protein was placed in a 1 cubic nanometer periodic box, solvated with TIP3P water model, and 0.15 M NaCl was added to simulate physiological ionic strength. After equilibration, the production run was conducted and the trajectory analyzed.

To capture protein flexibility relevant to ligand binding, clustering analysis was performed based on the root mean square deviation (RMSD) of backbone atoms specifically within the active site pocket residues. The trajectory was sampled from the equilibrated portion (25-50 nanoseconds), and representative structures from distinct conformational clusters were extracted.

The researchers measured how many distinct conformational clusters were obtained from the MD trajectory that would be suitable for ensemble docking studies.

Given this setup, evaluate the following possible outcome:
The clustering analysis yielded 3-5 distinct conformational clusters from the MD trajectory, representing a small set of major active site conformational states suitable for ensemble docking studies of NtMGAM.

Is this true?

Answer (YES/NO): NO